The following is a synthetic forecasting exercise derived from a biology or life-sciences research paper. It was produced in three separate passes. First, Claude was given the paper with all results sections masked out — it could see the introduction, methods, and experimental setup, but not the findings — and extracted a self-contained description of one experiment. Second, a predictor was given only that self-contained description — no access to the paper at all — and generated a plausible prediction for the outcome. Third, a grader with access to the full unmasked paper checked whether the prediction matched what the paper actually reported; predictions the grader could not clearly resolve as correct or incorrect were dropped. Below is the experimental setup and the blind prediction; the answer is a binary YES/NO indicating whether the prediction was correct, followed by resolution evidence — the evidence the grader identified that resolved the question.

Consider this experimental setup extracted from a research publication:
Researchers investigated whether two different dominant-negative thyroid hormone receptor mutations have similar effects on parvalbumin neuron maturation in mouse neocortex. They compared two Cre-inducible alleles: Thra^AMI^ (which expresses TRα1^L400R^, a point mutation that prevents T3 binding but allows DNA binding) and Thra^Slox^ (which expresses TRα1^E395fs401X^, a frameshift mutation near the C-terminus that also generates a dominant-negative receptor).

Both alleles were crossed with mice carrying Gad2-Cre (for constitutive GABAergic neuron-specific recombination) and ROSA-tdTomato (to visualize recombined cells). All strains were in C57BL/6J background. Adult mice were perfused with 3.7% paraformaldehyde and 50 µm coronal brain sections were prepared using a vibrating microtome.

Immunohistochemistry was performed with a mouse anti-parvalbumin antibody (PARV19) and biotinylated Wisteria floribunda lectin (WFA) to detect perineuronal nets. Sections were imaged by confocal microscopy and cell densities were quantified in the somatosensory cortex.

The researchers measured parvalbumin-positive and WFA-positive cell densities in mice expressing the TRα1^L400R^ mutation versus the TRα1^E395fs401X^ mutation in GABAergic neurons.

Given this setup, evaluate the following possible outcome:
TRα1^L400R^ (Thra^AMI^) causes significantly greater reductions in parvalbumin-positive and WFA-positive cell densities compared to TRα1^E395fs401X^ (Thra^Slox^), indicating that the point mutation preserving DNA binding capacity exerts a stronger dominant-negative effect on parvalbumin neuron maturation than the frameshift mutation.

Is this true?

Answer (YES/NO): NO